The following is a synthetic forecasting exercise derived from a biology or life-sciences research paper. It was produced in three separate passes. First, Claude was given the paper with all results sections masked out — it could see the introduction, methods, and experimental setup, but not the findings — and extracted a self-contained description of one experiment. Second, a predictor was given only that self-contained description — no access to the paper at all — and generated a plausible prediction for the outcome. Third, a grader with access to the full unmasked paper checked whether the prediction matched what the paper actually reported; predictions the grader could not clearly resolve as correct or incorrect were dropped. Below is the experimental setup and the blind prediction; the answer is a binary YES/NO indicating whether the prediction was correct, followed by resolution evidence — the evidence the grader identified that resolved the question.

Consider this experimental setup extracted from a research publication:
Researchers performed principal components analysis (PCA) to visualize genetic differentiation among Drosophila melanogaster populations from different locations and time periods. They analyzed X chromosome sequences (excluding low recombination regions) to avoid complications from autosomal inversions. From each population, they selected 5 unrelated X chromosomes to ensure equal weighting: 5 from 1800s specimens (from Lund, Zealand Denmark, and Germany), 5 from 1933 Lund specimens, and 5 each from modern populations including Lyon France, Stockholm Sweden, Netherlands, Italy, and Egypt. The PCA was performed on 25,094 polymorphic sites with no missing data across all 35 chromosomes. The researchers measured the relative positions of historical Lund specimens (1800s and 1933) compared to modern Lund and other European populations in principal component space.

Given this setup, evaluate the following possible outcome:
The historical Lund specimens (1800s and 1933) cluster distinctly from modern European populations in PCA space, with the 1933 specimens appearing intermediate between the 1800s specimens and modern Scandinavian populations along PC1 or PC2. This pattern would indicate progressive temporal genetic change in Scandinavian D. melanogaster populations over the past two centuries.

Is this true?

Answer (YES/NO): NO